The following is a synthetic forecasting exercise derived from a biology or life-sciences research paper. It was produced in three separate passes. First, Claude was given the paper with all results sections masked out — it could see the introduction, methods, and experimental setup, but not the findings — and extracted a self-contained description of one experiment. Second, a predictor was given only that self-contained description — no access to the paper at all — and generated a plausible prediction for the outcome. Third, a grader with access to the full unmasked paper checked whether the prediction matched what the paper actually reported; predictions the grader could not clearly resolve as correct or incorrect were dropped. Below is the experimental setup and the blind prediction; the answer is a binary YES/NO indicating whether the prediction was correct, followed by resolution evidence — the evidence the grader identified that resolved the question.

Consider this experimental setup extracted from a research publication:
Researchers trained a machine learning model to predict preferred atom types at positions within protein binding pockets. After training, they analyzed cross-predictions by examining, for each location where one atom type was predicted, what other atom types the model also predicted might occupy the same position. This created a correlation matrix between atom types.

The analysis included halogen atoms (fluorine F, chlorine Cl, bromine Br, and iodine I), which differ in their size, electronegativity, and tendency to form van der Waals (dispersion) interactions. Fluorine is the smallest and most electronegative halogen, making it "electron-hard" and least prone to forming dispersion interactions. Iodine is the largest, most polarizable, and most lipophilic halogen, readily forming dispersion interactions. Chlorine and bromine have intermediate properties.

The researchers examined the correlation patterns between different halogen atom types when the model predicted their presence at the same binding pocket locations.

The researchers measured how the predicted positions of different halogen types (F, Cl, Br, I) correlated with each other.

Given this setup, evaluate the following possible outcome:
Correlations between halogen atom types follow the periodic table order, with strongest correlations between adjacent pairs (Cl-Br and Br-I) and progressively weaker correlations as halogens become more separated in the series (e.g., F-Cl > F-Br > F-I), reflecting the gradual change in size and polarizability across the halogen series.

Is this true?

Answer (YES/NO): NO